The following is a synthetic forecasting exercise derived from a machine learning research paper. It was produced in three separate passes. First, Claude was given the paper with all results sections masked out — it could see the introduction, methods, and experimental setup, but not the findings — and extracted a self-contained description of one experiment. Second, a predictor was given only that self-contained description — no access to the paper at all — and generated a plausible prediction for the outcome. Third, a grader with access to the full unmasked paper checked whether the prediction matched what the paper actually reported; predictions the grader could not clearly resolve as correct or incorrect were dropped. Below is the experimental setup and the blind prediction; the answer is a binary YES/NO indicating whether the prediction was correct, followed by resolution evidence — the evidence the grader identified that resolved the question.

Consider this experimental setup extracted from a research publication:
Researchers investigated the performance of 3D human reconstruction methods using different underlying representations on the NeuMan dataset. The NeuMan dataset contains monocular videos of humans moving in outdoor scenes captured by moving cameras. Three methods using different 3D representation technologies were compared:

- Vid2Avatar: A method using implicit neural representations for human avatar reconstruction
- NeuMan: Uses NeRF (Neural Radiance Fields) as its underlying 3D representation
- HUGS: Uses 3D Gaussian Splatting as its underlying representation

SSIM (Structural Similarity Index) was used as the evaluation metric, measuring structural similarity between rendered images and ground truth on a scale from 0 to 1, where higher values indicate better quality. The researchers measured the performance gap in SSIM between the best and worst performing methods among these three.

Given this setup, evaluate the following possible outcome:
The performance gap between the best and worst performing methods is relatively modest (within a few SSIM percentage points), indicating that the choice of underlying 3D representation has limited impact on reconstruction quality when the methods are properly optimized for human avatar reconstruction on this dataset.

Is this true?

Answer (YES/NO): NO